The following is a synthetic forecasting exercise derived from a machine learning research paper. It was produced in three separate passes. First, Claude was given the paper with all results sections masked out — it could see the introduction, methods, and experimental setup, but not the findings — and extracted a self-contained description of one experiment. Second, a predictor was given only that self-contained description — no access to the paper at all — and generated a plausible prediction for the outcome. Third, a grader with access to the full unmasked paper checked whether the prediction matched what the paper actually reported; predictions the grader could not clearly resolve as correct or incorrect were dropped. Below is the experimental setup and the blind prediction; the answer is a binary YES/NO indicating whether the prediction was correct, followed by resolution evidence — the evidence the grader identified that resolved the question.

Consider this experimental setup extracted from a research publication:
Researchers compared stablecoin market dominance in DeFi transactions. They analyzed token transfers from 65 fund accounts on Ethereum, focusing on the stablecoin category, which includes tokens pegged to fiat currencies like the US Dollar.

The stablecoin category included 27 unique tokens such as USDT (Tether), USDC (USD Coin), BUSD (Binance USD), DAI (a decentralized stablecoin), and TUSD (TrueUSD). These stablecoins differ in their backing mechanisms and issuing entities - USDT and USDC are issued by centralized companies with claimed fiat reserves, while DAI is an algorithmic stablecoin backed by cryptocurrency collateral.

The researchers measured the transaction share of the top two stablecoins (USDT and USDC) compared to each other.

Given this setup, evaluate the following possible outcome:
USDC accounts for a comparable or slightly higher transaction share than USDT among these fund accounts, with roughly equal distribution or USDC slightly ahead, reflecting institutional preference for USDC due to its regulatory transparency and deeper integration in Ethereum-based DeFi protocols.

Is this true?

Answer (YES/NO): NO